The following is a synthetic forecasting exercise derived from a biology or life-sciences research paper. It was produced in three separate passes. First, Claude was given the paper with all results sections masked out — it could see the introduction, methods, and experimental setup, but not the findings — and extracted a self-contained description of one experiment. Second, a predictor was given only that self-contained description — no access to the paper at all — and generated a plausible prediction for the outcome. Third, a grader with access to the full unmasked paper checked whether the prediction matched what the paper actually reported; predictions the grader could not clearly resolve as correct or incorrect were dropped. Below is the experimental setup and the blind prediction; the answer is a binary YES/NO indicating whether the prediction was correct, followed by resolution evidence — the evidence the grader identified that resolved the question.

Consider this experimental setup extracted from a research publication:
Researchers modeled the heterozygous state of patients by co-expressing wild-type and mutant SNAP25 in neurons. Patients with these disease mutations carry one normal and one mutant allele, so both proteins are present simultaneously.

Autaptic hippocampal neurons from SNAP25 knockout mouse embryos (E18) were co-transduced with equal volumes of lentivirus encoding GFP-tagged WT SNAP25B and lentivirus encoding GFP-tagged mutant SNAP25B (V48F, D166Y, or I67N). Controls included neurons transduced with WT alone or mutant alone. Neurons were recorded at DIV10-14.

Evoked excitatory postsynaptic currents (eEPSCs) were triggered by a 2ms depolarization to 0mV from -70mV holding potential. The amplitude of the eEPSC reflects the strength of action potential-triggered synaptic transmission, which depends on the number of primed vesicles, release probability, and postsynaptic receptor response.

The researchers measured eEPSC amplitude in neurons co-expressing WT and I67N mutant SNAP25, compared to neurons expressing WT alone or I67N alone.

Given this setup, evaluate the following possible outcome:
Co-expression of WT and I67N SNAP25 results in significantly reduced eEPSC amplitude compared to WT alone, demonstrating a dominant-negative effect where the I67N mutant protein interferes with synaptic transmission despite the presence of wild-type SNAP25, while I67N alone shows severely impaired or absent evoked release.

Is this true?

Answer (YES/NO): YES